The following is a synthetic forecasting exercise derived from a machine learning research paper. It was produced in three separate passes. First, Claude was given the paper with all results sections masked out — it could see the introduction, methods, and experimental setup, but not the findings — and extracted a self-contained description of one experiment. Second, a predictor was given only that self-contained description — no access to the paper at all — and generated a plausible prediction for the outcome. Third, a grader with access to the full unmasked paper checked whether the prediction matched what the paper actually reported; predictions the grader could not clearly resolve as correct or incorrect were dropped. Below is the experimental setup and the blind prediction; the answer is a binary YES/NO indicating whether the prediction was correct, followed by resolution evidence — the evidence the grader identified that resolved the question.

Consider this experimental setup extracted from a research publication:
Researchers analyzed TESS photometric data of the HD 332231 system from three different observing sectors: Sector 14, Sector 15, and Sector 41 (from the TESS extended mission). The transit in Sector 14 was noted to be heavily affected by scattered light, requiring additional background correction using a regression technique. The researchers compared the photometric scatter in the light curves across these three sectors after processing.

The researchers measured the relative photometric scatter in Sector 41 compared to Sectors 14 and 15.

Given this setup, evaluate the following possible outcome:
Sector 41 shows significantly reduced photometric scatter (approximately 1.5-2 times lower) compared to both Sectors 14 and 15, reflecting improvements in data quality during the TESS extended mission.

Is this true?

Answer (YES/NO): NO